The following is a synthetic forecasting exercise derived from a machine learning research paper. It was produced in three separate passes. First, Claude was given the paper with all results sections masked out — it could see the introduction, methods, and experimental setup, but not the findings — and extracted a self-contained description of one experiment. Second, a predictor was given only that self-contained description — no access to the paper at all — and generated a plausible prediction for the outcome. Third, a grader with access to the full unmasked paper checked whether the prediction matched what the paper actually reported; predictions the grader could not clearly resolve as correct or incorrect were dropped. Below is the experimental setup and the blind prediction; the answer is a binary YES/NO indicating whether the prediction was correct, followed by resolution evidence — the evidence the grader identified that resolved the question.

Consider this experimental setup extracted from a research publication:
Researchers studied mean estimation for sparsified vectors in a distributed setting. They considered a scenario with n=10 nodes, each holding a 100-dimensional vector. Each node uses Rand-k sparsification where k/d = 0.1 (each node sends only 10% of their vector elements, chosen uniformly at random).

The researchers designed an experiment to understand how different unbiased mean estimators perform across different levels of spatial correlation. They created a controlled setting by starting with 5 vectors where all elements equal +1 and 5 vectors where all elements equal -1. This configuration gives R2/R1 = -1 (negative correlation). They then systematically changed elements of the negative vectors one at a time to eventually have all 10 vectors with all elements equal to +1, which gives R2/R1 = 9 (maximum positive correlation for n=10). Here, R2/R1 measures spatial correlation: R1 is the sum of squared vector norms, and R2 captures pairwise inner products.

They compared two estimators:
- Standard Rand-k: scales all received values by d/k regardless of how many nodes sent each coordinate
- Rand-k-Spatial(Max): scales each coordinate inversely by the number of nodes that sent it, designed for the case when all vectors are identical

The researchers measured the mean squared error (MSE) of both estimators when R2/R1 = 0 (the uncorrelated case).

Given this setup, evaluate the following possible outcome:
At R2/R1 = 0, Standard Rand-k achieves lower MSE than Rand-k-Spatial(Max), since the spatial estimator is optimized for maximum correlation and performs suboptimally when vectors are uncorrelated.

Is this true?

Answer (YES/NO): YES